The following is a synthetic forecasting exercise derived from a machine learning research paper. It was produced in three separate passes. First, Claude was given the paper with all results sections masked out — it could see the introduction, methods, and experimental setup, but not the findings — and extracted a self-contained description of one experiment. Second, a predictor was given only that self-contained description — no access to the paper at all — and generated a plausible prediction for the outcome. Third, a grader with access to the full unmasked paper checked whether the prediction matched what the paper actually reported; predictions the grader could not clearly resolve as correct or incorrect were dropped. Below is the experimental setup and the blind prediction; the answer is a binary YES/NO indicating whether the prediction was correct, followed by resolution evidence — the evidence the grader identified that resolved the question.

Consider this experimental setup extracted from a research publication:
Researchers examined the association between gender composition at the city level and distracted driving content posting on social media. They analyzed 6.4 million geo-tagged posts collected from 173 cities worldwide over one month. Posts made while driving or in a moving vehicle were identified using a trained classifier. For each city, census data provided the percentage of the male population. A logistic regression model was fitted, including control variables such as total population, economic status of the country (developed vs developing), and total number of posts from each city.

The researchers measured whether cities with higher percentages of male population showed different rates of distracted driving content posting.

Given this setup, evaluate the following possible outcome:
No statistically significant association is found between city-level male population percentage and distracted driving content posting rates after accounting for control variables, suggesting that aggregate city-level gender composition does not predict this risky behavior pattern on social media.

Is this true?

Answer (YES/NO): NO